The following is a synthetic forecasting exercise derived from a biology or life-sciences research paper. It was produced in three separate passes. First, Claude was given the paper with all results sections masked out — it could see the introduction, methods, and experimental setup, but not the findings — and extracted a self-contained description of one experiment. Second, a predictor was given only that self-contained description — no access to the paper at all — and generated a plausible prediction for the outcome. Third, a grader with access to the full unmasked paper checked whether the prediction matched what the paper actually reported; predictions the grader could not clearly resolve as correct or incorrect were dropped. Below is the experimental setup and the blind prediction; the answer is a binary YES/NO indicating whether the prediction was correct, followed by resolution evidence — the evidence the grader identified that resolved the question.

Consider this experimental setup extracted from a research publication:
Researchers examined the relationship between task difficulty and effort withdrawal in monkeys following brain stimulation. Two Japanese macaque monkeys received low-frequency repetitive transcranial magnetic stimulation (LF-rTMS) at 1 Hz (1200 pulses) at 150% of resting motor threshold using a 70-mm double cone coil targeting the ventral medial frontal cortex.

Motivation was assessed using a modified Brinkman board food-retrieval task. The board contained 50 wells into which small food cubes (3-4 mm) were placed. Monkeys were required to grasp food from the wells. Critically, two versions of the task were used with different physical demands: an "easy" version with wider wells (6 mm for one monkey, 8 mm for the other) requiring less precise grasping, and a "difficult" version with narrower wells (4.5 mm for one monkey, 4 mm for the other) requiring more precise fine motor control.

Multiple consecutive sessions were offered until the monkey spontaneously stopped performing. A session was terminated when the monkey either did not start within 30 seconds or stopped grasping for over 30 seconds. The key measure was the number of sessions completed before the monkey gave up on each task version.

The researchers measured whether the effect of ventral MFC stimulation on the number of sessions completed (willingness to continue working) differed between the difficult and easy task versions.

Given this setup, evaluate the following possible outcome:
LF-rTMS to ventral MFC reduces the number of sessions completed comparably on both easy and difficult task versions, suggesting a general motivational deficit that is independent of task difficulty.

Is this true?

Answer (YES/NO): NO